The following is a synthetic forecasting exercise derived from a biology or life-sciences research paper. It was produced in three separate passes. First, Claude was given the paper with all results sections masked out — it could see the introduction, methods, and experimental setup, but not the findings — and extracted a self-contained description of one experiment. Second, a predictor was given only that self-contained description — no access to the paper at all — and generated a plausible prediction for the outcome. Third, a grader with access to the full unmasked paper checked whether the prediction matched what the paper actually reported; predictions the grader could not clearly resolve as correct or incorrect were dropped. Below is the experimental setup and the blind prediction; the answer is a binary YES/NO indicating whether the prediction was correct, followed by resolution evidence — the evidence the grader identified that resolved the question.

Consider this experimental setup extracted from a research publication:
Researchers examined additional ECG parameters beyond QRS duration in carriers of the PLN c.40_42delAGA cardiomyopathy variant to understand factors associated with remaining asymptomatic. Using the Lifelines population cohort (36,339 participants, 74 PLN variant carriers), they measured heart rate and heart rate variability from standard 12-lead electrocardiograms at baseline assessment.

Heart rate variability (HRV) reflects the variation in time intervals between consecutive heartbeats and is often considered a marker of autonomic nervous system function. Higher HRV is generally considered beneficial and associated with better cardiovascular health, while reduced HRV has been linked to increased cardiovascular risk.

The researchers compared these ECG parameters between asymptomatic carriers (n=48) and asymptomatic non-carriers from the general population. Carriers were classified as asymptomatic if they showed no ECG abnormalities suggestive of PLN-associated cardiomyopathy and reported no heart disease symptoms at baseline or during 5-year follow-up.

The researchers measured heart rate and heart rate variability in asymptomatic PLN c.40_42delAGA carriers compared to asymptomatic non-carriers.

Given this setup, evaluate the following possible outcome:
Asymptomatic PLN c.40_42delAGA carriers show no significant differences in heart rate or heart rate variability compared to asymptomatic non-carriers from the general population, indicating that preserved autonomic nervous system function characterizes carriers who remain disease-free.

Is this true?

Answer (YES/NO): NO